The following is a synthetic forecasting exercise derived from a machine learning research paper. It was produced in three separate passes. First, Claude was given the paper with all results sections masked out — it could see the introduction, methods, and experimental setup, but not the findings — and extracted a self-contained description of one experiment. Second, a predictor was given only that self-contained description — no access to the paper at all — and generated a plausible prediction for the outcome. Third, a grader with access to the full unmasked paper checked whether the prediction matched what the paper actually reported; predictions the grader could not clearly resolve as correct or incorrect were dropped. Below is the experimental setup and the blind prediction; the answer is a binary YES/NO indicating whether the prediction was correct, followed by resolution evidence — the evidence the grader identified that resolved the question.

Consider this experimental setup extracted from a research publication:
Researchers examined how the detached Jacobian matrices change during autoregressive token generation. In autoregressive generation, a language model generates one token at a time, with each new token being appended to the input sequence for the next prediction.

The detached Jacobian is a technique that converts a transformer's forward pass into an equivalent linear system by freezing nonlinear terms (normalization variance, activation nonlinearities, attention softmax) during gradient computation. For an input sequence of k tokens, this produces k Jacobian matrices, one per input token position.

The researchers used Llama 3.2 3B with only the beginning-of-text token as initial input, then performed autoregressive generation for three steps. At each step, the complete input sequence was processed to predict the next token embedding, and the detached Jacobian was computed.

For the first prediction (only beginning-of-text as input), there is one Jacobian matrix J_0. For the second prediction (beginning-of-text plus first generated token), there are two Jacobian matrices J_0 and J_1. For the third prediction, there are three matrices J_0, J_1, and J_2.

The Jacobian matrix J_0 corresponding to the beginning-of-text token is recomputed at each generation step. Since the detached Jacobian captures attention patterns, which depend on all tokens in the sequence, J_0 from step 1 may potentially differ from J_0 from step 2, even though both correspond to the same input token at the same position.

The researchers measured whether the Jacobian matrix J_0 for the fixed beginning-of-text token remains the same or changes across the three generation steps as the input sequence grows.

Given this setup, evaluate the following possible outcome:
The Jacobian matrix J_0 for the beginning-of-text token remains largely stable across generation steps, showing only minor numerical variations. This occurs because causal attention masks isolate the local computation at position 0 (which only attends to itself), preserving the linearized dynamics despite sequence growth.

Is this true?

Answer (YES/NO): NO